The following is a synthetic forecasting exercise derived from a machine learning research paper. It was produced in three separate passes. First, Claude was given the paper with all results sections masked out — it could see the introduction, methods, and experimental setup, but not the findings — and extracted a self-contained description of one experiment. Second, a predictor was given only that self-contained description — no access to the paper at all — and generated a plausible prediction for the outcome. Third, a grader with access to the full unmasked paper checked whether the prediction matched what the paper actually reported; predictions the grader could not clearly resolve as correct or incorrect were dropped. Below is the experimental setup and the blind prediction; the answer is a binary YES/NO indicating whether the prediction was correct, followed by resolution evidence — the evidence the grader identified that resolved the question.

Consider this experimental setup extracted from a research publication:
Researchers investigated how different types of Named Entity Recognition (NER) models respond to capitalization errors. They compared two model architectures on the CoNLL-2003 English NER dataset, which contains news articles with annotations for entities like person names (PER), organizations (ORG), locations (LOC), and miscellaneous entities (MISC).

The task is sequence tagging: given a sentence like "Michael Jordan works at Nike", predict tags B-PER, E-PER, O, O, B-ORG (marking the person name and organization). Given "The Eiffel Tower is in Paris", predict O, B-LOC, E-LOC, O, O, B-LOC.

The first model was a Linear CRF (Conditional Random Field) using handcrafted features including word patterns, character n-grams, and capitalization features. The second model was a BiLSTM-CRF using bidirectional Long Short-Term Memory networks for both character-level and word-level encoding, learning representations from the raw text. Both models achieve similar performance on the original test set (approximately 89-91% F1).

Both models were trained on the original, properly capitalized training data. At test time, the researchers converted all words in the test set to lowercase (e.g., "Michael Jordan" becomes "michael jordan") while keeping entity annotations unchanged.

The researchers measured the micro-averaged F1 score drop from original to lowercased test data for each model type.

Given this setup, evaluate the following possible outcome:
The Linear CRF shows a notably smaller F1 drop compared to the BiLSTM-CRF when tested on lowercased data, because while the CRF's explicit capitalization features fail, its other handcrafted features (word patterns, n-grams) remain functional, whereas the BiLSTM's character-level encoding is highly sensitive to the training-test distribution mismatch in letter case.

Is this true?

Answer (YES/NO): YES